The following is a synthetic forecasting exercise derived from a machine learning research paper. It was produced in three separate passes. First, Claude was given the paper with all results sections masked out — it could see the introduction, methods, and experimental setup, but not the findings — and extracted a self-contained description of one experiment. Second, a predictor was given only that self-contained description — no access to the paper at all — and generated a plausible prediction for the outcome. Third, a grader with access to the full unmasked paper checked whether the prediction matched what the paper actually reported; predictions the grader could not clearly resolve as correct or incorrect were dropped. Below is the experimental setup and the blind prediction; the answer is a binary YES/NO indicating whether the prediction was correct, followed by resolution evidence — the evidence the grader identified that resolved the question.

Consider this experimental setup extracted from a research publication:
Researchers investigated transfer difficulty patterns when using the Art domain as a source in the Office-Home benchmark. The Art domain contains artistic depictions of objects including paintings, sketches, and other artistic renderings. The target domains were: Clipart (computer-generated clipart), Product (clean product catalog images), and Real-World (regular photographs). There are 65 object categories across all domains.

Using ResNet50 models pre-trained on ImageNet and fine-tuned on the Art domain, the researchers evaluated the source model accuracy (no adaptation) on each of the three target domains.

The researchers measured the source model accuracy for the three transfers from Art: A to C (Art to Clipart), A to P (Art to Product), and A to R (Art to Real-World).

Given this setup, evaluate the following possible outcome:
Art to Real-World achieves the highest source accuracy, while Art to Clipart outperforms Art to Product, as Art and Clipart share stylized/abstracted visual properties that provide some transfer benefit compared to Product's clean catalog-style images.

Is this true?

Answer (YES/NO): NO